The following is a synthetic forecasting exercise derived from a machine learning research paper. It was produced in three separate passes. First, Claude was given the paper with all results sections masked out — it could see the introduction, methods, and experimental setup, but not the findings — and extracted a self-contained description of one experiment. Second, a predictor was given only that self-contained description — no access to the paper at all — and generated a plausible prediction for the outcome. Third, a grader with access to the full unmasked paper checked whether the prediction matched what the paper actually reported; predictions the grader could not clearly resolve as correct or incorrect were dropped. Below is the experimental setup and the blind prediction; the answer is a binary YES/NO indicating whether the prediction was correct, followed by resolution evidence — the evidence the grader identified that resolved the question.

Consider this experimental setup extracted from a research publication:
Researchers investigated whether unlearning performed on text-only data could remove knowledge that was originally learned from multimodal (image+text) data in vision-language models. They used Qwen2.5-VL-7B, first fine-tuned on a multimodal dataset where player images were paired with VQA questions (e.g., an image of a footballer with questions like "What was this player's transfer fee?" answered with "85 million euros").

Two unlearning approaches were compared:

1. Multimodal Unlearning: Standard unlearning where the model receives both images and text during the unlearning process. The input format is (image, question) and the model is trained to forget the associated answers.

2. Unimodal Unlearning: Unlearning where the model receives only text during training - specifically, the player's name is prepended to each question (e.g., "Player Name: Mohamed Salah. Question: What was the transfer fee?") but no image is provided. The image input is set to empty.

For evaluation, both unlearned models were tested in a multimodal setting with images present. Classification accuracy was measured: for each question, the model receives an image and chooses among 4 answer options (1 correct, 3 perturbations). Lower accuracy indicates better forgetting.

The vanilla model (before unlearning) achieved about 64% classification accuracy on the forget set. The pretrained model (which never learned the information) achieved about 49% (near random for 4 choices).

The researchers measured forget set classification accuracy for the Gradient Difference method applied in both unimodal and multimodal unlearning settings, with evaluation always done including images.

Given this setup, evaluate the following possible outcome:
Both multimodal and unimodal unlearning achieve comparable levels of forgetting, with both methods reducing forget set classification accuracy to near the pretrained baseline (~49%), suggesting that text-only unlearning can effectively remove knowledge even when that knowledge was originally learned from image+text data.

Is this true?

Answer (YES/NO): NO